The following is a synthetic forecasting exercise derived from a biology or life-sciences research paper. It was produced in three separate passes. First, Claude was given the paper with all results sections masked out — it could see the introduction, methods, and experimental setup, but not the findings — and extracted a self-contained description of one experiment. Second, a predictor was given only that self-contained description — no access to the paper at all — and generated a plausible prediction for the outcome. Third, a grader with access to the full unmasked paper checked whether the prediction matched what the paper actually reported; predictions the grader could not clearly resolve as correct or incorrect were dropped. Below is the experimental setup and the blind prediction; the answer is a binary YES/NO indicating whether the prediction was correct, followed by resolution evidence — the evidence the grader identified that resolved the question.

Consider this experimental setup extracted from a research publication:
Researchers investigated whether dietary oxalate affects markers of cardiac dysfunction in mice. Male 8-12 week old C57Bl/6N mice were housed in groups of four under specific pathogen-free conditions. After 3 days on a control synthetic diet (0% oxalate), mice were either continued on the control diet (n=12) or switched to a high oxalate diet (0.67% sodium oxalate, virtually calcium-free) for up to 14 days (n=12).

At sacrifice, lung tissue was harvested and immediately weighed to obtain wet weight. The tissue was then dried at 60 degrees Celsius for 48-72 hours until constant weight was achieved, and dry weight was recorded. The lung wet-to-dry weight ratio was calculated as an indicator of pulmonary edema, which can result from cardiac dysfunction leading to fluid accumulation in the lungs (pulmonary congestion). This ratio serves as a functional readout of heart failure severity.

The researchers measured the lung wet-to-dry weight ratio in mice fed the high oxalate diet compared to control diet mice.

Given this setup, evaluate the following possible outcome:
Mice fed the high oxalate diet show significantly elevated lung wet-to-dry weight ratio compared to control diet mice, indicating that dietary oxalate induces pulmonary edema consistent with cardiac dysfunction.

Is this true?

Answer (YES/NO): YES